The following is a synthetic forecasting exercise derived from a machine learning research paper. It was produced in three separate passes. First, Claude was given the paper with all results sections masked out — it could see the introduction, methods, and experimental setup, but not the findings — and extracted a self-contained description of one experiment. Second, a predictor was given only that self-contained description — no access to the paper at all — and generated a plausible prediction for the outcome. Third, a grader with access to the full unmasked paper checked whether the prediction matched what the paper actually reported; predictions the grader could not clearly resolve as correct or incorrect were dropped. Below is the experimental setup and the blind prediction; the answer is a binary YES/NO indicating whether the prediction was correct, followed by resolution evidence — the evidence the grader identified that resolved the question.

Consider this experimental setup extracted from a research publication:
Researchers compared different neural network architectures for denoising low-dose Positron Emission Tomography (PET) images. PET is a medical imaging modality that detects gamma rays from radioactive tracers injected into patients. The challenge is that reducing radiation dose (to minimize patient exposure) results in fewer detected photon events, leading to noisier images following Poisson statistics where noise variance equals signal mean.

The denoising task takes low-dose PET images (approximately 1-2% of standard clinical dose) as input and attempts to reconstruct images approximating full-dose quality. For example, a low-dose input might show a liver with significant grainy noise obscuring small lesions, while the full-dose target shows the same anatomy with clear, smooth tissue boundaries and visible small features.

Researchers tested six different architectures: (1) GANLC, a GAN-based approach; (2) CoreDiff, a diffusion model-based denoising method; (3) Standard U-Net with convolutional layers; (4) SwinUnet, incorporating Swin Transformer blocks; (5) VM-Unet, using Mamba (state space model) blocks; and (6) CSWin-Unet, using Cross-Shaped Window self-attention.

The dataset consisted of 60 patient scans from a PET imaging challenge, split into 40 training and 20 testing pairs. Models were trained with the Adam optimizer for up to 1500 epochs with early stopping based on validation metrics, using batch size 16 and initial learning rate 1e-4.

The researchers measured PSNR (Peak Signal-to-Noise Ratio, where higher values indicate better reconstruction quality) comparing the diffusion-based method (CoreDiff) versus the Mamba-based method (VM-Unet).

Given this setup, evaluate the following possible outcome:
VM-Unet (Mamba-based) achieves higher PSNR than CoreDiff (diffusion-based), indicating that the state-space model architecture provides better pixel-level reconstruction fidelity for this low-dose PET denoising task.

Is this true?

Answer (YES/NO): NO